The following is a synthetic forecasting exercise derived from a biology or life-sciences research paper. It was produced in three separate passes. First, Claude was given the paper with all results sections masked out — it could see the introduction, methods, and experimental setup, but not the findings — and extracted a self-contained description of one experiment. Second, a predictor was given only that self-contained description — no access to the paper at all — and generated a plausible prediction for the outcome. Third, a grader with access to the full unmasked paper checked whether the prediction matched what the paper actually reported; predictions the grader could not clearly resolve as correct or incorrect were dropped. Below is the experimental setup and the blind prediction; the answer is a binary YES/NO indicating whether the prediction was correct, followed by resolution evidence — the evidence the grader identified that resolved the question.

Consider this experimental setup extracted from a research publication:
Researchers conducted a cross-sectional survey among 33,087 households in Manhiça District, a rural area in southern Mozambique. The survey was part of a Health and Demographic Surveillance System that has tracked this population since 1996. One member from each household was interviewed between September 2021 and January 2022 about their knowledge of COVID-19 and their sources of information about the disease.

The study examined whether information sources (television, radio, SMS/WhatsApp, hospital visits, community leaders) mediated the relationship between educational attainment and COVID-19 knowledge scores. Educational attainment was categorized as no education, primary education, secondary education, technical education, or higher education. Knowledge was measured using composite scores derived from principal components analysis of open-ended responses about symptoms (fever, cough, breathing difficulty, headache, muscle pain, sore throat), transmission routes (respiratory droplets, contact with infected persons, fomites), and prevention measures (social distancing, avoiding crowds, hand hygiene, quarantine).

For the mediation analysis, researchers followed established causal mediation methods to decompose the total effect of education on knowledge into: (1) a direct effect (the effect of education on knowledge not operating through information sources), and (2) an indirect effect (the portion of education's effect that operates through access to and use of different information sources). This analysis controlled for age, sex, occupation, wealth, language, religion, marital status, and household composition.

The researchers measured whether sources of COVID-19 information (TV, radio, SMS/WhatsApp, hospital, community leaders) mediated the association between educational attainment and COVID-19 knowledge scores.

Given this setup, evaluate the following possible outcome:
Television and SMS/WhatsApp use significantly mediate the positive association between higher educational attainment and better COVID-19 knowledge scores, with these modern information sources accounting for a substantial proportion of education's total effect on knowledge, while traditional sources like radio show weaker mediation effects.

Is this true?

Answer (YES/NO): NO